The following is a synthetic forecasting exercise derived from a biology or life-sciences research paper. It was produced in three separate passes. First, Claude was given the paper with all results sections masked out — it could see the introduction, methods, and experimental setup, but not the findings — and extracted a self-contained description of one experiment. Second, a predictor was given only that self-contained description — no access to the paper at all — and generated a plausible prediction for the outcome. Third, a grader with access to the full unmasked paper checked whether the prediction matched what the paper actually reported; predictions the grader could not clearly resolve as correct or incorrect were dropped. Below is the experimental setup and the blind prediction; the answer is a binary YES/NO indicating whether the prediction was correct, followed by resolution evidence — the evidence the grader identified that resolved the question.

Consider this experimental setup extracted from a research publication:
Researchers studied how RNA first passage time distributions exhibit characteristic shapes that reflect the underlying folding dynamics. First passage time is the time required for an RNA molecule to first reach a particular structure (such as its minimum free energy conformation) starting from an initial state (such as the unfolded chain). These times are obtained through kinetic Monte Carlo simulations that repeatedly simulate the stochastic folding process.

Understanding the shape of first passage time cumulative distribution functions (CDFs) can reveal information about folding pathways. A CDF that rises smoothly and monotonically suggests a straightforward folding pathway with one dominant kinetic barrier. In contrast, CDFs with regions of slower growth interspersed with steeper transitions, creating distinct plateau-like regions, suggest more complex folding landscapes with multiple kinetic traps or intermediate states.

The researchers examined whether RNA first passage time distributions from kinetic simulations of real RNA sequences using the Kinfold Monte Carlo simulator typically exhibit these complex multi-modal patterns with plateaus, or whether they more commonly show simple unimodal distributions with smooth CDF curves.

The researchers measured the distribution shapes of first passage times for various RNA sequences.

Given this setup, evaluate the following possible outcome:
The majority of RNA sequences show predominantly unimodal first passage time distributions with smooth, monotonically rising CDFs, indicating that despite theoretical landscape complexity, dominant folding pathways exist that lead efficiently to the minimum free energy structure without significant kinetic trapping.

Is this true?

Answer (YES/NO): NO